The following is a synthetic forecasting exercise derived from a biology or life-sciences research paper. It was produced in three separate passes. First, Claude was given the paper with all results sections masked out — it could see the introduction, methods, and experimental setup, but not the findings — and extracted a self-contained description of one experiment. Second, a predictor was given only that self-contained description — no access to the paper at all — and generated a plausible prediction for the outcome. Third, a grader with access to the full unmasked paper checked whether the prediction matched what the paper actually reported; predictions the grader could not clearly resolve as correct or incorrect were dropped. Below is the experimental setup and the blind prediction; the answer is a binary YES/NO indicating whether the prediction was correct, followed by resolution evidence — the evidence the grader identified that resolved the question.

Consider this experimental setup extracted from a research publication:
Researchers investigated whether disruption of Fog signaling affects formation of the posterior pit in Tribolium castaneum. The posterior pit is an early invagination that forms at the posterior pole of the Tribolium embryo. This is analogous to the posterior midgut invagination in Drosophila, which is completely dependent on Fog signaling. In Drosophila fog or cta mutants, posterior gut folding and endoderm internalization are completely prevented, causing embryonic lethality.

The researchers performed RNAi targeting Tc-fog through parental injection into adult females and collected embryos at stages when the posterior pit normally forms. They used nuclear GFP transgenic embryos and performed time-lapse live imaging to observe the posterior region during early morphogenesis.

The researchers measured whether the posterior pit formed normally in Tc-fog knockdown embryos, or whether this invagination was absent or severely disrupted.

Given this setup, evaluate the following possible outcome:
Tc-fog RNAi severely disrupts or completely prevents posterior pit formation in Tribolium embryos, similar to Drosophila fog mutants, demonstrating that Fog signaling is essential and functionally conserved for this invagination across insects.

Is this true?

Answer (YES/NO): YES